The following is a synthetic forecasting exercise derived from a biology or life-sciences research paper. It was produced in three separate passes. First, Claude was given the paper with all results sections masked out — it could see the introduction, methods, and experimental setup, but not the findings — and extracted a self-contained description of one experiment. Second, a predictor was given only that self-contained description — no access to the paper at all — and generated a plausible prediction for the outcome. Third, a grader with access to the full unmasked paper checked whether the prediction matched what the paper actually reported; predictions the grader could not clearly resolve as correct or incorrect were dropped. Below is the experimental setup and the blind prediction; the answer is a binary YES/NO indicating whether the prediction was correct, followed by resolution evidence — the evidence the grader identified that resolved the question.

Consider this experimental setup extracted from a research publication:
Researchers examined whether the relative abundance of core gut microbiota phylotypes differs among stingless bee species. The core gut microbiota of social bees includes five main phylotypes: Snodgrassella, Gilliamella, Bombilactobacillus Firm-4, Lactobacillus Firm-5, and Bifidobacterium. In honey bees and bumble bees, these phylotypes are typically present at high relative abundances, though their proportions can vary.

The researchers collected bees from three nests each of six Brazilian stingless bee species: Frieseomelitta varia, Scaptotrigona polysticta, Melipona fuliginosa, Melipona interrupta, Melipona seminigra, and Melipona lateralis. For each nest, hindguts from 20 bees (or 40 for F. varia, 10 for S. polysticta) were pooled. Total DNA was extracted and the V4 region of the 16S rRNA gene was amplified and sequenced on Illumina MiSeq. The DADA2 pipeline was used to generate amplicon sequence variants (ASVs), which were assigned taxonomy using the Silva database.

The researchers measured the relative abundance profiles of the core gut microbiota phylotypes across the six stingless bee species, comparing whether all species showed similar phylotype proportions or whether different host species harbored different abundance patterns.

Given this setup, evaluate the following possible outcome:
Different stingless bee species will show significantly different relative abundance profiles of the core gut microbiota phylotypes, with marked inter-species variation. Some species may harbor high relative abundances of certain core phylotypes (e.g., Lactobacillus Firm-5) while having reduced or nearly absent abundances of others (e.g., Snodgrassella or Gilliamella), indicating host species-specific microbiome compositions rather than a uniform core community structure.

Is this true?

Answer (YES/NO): YES